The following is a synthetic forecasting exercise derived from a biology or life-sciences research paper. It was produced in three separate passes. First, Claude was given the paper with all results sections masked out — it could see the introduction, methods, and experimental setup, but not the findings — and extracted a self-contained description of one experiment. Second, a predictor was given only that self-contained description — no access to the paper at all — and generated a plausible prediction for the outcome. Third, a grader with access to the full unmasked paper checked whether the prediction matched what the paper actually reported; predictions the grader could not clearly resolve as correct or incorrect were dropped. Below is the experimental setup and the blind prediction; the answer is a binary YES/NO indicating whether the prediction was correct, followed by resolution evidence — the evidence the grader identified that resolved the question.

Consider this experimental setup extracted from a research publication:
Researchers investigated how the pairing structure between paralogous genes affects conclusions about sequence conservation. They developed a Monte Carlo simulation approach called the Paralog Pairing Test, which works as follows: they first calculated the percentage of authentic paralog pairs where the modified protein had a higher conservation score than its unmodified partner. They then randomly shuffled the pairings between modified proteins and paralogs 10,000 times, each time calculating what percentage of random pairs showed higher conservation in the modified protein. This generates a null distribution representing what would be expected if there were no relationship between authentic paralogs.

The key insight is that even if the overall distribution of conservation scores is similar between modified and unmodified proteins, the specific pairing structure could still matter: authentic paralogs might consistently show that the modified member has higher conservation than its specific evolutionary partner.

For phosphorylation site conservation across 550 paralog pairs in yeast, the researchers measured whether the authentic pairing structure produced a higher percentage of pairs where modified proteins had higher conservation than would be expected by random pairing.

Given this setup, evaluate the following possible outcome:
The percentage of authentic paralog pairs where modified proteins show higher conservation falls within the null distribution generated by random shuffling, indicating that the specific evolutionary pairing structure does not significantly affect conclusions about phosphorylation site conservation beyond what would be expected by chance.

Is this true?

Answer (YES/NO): NO